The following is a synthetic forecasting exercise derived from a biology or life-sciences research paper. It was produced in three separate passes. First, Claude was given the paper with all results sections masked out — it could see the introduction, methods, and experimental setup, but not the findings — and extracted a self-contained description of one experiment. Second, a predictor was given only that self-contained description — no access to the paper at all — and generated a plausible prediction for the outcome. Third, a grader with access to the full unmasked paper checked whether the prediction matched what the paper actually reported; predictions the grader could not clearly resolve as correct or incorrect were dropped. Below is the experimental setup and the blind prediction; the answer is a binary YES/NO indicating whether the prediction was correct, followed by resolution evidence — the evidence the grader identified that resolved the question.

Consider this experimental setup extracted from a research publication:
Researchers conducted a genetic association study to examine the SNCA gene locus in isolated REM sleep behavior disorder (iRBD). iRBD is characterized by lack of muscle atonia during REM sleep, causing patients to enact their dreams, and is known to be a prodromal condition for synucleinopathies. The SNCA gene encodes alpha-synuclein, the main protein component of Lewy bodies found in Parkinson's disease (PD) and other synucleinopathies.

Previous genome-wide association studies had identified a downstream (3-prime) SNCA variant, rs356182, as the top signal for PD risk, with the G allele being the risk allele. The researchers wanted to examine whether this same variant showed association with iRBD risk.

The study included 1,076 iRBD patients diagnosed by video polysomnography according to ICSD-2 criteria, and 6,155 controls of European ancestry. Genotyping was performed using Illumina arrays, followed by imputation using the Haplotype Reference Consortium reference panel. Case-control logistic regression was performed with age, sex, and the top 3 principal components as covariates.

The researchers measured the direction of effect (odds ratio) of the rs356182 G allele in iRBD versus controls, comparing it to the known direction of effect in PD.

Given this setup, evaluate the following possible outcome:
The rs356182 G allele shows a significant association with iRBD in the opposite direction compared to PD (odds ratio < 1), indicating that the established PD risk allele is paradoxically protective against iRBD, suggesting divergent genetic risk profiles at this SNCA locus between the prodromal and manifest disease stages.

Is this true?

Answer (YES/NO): YES